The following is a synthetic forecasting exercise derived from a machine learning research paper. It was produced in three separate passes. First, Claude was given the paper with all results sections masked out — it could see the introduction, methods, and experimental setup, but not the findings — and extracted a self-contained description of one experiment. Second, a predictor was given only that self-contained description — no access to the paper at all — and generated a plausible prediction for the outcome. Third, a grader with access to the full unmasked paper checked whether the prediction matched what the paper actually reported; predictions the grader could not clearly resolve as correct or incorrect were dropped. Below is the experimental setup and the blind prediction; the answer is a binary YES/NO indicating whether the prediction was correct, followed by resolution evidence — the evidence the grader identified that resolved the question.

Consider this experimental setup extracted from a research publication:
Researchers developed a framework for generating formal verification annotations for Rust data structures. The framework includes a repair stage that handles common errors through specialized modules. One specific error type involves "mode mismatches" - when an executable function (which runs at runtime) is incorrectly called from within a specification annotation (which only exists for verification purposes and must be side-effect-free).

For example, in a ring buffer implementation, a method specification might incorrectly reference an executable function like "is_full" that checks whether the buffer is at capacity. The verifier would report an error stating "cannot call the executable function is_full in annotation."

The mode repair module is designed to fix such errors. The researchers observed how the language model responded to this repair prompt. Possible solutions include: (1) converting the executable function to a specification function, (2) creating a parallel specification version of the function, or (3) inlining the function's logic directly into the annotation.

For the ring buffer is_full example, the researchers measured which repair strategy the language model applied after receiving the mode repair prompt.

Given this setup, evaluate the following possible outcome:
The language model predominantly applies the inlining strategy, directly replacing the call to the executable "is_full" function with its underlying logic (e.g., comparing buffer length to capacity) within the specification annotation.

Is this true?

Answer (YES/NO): NO